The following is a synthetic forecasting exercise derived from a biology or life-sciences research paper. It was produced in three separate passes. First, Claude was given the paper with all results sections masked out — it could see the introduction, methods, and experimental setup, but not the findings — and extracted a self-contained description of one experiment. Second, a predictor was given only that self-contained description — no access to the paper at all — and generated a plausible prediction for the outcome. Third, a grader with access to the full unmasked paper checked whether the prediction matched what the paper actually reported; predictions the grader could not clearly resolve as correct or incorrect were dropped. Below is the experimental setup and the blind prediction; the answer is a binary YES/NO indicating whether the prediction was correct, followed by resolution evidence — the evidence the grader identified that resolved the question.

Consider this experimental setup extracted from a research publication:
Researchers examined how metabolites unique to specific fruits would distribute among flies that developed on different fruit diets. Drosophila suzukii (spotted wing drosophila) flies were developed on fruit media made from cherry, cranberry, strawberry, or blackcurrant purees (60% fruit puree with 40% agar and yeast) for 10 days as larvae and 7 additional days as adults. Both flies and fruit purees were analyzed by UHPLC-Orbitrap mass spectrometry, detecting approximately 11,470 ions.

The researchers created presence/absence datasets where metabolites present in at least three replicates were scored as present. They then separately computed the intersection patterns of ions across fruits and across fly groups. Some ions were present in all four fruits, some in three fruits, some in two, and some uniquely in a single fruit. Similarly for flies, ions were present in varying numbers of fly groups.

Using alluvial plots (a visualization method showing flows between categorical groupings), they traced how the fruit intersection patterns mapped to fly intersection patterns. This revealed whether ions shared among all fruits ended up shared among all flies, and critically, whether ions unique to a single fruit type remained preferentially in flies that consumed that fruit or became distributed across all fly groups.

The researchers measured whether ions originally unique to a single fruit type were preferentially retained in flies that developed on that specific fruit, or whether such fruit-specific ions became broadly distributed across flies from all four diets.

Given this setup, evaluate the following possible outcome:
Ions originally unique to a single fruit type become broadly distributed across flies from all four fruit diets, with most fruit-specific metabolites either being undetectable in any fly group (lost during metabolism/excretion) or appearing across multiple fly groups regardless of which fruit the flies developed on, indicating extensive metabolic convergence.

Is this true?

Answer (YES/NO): YES